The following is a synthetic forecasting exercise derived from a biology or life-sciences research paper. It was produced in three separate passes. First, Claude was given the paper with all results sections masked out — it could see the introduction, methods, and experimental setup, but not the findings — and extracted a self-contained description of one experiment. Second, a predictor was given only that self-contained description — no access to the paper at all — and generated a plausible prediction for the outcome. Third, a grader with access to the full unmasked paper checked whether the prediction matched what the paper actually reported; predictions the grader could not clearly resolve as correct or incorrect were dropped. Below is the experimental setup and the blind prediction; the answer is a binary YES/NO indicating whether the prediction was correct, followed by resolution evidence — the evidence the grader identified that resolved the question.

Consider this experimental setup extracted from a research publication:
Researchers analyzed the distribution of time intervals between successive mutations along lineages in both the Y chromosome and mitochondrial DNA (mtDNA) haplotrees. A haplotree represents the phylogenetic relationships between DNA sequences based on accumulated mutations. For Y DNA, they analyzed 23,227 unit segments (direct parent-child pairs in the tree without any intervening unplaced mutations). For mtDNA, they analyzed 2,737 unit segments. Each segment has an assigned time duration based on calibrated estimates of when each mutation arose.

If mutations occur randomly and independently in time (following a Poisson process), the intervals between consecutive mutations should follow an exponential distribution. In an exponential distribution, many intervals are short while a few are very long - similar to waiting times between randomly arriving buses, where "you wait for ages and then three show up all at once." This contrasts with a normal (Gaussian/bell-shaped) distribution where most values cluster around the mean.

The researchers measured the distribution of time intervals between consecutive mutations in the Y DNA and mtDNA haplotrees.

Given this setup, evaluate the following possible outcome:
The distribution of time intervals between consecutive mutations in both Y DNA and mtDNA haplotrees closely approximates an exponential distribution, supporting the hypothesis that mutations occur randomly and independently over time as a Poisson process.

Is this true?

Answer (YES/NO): NO